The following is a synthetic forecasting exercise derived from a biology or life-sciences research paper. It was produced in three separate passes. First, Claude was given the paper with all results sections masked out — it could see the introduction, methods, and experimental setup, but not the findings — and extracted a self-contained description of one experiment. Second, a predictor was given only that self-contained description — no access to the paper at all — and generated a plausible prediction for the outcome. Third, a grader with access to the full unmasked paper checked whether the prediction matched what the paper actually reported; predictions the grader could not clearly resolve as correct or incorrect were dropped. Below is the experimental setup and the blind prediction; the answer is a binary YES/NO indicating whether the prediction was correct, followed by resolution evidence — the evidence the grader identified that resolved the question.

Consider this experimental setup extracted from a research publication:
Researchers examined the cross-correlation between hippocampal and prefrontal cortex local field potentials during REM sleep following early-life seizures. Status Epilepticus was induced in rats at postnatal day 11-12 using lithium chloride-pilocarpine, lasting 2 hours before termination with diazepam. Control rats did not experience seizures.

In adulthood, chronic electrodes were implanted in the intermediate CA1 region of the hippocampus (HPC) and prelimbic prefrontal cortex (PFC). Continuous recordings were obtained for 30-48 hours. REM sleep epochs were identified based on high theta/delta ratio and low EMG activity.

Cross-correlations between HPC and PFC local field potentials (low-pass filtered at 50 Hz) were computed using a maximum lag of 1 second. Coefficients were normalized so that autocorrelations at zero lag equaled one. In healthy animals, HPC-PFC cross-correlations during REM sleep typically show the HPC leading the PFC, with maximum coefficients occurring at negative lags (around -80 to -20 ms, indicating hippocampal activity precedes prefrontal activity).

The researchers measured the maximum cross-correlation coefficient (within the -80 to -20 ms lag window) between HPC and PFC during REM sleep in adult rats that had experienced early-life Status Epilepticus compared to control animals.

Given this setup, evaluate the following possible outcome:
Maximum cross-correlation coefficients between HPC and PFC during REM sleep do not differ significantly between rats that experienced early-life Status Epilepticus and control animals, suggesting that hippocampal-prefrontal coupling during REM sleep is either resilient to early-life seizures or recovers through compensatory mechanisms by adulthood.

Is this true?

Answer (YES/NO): NO